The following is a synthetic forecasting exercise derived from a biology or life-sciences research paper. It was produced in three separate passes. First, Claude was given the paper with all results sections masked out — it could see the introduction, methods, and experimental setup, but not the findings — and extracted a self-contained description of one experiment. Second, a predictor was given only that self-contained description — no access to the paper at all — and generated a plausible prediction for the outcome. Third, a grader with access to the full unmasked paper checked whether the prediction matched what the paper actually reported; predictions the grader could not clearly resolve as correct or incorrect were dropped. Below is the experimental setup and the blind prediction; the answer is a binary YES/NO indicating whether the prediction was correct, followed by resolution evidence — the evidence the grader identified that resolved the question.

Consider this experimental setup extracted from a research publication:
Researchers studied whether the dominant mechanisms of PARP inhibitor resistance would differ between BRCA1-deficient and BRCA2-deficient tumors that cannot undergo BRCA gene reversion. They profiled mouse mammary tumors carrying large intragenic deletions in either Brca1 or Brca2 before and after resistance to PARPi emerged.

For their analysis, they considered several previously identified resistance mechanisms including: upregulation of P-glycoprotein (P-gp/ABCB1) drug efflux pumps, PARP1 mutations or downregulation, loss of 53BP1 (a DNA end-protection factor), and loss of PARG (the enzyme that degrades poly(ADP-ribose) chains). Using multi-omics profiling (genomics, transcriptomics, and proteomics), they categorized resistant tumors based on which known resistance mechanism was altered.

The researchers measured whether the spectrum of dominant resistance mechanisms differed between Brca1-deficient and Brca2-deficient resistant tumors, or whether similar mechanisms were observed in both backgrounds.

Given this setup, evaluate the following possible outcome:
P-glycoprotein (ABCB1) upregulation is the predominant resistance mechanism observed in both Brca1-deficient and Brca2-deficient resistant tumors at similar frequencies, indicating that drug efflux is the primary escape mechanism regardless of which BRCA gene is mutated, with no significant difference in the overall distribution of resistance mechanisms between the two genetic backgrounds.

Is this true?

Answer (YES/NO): NO